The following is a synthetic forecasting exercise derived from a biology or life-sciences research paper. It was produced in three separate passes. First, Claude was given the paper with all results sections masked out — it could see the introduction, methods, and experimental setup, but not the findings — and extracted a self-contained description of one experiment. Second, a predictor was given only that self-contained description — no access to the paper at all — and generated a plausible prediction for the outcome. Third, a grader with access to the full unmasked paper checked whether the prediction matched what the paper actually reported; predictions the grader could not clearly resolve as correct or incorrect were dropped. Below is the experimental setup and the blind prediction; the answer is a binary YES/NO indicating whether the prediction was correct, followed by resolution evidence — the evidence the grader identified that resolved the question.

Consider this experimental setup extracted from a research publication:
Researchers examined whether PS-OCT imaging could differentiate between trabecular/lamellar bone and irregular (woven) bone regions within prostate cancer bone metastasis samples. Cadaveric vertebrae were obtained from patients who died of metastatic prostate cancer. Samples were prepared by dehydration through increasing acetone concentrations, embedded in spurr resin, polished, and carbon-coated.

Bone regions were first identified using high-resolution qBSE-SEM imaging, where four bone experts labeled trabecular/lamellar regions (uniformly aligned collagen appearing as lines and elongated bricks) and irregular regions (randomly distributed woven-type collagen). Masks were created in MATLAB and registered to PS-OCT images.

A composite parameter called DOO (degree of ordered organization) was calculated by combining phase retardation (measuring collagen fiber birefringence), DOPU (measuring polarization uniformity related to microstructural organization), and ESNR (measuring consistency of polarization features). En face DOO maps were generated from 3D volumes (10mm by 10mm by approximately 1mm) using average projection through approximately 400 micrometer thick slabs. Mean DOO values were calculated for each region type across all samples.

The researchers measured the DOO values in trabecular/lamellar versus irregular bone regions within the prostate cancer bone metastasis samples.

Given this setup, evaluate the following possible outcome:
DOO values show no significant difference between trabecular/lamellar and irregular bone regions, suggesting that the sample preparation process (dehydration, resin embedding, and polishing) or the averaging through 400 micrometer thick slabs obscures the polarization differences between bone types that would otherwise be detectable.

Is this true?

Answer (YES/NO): NO